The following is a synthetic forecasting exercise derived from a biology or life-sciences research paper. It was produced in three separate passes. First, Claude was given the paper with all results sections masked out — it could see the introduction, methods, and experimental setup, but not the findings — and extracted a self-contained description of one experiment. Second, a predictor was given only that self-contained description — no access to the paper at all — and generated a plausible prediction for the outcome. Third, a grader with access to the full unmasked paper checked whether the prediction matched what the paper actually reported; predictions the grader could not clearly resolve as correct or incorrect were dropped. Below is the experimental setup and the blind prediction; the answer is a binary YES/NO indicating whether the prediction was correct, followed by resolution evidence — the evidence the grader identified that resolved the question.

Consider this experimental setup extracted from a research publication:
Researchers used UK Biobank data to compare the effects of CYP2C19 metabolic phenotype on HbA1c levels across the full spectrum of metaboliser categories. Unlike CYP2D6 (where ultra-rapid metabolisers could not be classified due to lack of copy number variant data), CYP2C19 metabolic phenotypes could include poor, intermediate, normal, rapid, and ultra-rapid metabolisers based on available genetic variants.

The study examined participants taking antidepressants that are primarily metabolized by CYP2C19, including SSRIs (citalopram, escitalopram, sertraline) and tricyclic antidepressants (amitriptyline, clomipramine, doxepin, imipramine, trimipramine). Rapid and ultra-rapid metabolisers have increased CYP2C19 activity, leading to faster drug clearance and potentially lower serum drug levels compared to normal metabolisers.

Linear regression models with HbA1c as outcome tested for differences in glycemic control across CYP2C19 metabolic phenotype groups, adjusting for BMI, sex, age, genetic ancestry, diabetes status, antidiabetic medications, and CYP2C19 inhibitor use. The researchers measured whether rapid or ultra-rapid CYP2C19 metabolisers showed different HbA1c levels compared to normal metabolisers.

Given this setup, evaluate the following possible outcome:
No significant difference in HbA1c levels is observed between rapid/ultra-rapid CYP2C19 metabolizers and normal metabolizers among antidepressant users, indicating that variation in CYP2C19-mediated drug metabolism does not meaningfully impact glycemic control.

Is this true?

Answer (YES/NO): YES